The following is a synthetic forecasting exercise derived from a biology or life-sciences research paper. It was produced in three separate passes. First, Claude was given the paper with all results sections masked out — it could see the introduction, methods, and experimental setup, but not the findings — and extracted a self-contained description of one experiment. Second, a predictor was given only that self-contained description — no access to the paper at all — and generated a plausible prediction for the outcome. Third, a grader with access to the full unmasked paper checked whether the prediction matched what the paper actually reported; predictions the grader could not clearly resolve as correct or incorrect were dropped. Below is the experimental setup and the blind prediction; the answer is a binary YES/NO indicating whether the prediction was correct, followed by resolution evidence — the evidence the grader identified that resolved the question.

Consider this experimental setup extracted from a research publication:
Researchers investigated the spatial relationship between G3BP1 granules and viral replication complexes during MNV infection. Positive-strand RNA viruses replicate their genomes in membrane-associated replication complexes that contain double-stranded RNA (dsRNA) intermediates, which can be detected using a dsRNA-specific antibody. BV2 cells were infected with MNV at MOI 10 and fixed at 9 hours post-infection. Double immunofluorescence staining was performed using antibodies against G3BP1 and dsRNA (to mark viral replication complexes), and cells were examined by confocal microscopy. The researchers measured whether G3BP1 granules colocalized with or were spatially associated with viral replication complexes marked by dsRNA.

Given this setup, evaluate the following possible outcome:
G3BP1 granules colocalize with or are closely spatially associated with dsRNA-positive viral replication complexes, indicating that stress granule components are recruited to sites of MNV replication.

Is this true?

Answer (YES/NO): YES